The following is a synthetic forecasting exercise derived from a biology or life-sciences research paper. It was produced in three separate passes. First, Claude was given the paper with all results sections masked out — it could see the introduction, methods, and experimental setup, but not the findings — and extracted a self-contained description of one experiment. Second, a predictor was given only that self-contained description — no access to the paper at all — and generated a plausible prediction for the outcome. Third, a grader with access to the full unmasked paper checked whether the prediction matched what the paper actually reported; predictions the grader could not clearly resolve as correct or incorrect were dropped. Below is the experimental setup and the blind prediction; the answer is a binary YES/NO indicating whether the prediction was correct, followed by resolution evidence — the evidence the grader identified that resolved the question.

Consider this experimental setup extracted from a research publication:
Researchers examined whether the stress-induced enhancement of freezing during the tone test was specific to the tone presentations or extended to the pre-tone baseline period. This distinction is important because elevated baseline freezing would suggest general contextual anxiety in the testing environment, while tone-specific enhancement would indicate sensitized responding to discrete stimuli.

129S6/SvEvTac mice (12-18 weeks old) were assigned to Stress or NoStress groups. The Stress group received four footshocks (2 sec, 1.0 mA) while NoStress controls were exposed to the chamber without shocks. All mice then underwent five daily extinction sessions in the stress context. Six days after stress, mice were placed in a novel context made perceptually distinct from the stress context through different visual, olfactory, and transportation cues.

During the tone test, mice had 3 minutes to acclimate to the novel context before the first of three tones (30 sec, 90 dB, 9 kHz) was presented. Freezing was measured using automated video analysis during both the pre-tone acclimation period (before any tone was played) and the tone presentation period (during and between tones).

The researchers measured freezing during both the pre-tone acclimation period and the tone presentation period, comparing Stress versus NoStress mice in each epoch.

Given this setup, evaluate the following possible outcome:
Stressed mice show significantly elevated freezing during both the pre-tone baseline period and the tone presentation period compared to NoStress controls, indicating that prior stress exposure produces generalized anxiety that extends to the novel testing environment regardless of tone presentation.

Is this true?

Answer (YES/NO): NO